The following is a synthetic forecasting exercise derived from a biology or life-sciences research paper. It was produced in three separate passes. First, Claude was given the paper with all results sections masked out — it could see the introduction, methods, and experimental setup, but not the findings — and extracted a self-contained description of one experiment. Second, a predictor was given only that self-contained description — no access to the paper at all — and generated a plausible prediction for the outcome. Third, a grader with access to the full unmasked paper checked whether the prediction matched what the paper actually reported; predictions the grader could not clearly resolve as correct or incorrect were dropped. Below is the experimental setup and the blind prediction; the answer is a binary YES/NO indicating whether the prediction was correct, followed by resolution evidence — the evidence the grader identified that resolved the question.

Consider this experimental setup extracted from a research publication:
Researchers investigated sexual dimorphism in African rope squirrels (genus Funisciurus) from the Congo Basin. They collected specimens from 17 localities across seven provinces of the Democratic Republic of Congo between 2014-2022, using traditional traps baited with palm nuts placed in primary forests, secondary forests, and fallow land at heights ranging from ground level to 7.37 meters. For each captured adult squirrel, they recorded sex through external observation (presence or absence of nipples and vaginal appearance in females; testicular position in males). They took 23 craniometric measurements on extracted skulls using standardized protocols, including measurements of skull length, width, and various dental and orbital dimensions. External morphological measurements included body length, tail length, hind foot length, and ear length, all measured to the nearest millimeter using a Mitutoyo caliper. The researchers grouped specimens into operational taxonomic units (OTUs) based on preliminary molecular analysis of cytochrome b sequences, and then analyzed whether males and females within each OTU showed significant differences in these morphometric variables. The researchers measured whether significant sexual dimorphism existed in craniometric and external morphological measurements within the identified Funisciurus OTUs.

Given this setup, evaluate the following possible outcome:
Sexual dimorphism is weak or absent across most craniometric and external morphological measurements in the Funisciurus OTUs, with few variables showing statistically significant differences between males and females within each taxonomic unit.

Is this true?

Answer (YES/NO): YES